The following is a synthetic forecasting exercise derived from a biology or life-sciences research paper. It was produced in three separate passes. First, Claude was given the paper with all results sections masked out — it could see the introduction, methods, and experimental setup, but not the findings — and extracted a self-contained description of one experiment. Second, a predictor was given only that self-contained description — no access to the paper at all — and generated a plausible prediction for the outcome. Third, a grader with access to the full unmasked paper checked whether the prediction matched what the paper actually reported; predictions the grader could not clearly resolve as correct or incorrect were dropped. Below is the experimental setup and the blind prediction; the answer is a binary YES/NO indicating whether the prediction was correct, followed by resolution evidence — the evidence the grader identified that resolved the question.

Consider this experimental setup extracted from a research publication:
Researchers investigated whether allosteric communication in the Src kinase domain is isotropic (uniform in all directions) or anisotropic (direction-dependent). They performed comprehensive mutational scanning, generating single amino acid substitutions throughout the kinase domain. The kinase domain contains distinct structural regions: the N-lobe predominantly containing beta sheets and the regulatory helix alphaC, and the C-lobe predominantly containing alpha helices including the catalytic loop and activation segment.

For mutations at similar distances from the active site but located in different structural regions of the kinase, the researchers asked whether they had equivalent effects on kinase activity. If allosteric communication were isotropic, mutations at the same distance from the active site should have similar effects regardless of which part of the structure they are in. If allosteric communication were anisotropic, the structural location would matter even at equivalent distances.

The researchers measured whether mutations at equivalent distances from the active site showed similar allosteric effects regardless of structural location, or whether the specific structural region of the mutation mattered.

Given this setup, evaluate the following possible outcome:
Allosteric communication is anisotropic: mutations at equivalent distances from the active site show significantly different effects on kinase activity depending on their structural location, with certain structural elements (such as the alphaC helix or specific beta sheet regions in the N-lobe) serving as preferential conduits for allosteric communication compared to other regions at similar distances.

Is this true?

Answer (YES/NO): YES